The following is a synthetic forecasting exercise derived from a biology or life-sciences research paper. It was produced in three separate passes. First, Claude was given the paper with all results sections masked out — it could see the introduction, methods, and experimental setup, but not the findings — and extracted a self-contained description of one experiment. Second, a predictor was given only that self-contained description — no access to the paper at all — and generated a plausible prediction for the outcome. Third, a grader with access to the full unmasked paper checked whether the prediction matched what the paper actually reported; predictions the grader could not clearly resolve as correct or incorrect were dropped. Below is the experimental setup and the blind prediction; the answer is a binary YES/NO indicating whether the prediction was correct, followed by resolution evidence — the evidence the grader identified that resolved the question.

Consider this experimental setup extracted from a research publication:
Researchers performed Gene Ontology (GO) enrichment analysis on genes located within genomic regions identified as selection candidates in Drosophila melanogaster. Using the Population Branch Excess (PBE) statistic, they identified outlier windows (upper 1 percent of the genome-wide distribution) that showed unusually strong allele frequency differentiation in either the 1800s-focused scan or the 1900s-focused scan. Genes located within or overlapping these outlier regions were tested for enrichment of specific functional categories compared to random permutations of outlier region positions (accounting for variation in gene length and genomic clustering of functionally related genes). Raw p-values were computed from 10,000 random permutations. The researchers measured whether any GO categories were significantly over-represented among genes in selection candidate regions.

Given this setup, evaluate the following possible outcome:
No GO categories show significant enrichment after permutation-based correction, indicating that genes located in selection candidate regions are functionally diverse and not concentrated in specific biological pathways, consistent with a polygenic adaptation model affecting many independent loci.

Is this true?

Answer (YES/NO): NO